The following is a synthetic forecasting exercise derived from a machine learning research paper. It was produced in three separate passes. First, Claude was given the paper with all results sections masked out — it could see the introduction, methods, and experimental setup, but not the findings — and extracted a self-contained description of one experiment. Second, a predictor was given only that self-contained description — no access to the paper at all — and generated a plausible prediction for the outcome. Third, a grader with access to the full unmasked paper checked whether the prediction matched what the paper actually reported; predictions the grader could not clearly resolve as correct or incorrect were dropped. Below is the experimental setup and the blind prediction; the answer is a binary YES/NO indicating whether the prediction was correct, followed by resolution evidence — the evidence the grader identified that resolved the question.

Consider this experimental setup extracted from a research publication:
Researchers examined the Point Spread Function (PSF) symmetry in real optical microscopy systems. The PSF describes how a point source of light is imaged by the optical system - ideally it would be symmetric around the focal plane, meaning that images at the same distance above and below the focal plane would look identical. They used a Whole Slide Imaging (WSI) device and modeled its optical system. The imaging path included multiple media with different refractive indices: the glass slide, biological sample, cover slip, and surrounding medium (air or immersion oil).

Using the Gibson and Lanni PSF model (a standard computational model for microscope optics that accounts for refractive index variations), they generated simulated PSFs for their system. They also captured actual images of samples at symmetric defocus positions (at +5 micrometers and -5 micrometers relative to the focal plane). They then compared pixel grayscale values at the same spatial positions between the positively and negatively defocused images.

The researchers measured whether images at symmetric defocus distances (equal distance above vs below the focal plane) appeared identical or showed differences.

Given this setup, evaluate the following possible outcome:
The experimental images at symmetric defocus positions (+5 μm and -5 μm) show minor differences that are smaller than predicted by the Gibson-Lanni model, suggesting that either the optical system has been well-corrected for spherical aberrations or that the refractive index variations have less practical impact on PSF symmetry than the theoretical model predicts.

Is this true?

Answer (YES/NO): NO